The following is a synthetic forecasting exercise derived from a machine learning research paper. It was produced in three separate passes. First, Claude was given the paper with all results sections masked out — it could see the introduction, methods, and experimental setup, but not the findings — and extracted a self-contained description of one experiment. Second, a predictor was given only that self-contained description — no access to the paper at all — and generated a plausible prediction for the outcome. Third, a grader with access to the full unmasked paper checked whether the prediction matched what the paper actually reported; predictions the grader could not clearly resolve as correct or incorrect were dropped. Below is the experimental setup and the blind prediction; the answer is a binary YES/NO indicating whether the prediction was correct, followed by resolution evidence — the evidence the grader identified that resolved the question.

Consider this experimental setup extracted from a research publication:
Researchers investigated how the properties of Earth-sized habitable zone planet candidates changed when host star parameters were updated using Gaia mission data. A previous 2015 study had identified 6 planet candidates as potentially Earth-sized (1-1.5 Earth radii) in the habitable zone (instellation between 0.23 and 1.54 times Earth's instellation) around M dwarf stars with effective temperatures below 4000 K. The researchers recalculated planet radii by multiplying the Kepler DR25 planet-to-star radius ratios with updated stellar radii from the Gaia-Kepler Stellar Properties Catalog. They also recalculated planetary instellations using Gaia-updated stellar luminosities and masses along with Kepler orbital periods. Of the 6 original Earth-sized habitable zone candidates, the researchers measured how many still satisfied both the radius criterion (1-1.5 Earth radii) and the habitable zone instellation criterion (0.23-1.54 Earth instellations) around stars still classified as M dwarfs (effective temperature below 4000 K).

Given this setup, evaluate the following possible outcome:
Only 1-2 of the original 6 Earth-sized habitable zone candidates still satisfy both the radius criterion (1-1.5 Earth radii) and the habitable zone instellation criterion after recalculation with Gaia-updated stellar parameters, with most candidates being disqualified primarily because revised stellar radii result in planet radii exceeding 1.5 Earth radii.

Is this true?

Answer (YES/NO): NO